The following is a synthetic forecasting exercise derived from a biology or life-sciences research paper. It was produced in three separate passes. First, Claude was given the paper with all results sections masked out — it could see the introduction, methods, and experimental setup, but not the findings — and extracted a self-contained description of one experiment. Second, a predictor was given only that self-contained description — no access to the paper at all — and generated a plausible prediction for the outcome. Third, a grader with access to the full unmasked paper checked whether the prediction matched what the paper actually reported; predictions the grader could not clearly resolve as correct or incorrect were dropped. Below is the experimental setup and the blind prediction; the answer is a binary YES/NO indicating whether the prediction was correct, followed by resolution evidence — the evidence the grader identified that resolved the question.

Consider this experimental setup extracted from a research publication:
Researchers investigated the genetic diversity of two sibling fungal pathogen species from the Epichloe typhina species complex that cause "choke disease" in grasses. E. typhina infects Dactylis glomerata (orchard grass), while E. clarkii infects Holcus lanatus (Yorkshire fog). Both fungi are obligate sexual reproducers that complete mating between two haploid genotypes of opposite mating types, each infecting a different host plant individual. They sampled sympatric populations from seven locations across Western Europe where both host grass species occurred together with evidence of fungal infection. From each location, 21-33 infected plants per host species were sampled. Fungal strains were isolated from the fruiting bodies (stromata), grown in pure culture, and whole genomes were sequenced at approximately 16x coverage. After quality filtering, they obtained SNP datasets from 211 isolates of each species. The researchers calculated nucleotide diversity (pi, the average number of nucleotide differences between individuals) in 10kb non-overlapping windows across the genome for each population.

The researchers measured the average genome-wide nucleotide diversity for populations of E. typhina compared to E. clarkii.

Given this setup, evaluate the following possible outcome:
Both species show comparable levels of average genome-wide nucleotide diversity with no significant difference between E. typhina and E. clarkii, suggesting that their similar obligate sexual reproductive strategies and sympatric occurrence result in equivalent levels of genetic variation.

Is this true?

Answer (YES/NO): NO